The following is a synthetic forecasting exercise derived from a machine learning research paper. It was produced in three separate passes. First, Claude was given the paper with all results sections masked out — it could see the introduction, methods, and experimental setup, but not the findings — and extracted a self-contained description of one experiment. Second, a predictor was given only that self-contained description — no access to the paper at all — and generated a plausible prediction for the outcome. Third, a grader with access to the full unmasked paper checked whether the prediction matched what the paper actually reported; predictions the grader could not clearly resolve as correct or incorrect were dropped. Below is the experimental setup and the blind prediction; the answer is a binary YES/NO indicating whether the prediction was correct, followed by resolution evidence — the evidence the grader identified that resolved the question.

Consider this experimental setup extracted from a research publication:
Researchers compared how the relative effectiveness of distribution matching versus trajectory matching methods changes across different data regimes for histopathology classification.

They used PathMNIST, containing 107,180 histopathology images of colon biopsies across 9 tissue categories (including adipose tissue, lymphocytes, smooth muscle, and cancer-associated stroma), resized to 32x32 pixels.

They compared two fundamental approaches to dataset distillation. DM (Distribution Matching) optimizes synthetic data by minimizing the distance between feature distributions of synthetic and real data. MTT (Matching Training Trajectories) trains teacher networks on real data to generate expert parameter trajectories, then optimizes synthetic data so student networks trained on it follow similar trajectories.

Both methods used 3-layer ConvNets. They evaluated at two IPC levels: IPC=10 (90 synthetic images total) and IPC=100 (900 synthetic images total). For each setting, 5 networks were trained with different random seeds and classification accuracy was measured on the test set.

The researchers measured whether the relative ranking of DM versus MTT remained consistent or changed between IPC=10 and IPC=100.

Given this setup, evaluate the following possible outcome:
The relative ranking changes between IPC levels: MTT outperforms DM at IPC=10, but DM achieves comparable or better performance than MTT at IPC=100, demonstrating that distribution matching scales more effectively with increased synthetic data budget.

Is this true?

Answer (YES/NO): NO